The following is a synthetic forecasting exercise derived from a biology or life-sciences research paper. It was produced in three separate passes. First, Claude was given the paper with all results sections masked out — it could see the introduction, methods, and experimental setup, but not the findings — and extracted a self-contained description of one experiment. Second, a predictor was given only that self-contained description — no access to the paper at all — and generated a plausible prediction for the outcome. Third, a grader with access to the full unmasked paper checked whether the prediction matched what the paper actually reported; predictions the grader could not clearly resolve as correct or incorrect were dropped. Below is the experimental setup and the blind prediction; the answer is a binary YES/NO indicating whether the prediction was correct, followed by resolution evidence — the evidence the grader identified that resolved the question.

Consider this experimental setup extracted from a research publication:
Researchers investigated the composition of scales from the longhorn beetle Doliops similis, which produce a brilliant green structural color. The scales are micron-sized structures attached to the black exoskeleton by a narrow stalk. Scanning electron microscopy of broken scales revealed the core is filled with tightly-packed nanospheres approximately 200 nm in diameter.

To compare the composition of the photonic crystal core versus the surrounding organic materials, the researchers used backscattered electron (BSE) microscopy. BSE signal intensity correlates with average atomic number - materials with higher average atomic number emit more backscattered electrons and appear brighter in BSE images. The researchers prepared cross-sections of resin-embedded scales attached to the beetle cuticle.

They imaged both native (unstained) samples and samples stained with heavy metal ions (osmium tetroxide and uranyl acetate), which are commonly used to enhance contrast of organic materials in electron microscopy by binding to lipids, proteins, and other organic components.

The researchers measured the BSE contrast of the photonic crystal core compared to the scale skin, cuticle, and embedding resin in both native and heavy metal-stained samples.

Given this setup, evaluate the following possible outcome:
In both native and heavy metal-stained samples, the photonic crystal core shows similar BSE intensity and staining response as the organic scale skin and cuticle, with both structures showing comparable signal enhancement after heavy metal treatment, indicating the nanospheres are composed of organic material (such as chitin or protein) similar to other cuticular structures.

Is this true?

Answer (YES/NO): NO